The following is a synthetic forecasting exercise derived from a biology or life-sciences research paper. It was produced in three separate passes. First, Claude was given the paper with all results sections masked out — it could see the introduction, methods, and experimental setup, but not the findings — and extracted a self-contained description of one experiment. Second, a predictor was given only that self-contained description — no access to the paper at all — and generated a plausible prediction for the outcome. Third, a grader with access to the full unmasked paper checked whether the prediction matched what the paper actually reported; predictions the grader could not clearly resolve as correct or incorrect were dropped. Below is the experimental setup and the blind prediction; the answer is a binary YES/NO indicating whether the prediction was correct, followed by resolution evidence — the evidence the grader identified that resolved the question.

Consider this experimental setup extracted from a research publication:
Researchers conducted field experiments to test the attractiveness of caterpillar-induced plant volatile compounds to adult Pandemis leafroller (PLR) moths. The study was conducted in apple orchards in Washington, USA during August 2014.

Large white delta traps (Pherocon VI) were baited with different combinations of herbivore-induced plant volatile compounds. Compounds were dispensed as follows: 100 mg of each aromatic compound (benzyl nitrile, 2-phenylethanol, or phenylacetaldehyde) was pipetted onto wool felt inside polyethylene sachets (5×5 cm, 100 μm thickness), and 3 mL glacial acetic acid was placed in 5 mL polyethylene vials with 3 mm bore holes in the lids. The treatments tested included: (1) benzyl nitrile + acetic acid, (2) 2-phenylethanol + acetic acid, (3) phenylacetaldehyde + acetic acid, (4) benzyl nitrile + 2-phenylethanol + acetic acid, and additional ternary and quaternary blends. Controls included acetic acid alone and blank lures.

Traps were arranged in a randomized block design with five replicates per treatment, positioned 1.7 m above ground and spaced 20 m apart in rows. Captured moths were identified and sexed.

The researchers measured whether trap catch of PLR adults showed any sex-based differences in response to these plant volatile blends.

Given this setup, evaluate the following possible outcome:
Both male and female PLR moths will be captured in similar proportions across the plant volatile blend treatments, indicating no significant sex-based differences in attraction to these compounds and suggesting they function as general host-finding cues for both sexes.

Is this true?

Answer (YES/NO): NO